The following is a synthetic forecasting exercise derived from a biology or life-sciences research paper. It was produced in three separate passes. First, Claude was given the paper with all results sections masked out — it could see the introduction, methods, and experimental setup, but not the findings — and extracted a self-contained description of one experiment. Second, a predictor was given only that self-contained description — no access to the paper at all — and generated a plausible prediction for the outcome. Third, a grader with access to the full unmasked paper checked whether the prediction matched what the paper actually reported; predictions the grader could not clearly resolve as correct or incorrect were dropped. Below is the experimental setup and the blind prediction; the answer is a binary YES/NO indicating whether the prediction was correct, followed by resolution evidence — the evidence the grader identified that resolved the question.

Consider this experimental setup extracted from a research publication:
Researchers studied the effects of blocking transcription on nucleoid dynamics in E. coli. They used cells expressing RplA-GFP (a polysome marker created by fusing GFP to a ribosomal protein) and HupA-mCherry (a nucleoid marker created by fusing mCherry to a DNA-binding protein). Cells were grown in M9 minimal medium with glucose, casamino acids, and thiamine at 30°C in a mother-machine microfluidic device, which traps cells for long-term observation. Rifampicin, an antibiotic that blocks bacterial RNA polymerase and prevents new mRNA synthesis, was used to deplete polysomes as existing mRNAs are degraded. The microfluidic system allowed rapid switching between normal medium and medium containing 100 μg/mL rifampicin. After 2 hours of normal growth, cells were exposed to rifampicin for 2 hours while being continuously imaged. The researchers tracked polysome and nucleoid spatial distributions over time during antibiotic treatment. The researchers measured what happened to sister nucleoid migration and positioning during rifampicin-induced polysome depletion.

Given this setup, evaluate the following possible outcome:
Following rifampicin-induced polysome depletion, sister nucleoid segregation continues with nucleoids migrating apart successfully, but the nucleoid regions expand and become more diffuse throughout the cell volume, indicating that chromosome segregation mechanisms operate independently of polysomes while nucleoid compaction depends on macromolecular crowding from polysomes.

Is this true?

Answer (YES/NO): NO